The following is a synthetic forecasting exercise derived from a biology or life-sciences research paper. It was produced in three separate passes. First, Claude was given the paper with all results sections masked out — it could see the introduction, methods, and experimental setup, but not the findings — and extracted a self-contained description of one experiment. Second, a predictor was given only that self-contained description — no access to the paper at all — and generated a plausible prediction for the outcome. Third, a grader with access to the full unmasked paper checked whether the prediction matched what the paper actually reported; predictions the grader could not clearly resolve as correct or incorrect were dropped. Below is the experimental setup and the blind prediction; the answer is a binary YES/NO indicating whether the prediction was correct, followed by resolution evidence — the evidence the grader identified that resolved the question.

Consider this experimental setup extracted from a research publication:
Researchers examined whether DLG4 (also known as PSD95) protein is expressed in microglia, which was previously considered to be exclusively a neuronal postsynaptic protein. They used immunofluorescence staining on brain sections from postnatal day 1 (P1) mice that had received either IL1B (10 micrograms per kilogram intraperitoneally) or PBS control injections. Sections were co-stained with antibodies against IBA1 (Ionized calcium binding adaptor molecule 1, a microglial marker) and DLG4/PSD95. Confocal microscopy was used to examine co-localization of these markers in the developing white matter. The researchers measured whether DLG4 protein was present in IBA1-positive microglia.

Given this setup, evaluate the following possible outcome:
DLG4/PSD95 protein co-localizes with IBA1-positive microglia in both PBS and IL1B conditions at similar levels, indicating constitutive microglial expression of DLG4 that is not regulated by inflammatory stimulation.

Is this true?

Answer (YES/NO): NO